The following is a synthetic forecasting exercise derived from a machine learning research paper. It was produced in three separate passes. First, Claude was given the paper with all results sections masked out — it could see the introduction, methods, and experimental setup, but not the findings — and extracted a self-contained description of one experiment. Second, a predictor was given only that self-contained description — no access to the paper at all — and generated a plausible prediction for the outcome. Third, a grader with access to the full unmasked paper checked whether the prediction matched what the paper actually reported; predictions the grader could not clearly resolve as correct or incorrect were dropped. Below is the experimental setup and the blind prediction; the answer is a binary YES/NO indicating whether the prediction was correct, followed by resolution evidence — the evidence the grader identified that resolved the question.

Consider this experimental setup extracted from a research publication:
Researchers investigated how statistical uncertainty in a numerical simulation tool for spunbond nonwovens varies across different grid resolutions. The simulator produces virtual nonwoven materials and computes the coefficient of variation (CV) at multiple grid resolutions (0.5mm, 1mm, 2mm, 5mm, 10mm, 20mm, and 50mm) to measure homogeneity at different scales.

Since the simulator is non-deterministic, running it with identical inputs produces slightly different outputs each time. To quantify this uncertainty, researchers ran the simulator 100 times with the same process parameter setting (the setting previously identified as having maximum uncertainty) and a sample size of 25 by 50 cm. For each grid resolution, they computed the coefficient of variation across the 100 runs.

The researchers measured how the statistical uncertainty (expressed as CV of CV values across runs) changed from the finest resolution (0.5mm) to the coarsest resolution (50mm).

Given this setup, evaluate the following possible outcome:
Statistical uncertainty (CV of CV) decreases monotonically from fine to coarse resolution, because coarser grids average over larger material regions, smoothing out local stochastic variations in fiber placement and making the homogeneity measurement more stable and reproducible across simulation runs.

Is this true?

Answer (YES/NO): NO